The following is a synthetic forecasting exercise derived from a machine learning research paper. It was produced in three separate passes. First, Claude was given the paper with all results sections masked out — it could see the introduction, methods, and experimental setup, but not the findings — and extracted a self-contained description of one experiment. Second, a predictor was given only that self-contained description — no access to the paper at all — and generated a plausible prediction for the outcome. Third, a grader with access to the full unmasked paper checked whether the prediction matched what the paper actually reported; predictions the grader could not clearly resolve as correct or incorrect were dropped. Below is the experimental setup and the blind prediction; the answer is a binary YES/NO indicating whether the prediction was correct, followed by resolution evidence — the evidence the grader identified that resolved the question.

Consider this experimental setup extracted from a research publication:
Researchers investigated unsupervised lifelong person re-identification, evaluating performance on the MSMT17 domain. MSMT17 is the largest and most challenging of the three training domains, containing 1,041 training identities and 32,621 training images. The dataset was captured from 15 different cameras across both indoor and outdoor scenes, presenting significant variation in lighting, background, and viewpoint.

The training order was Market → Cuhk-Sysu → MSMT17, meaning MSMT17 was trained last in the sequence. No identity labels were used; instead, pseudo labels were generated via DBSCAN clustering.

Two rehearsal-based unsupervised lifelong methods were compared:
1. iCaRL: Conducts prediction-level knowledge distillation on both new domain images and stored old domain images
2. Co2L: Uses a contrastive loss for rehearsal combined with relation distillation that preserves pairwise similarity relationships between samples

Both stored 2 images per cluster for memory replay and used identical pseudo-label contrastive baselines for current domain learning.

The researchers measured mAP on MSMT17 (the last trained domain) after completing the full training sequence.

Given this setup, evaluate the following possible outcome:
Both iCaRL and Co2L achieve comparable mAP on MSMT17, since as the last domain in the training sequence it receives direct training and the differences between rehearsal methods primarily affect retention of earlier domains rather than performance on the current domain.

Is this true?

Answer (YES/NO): NO